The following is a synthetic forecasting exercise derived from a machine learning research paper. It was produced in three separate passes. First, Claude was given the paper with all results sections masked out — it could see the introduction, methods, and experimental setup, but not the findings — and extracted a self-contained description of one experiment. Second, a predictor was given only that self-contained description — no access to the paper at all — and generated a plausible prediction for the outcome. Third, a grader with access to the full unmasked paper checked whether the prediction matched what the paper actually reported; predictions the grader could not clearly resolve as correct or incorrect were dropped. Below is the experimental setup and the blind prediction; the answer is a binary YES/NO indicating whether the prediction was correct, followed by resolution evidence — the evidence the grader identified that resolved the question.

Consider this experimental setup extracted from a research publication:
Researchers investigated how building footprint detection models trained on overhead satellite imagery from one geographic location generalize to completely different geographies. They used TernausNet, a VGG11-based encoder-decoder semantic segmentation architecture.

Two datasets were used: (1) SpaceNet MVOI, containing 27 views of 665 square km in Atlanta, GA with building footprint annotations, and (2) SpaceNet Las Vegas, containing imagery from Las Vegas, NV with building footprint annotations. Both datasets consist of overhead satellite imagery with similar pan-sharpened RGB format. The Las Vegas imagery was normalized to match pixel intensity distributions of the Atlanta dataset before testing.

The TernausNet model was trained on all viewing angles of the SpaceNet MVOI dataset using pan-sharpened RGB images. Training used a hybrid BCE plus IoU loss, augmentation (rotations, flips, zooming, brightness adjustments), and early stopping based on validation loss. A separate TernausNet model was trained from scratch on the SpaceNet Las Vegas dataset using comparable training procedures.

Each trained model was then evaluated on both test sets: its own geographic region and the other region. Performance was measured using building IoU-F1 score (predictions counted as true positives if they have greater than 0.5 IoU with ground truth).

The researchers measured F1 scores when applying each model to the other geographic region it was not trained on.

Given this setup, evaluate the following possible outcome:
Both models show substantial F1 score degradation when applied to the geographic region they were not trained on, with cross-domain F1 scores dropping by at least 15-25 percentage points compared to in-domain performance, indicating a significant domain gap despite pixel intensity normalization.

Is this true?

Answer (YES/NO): NO